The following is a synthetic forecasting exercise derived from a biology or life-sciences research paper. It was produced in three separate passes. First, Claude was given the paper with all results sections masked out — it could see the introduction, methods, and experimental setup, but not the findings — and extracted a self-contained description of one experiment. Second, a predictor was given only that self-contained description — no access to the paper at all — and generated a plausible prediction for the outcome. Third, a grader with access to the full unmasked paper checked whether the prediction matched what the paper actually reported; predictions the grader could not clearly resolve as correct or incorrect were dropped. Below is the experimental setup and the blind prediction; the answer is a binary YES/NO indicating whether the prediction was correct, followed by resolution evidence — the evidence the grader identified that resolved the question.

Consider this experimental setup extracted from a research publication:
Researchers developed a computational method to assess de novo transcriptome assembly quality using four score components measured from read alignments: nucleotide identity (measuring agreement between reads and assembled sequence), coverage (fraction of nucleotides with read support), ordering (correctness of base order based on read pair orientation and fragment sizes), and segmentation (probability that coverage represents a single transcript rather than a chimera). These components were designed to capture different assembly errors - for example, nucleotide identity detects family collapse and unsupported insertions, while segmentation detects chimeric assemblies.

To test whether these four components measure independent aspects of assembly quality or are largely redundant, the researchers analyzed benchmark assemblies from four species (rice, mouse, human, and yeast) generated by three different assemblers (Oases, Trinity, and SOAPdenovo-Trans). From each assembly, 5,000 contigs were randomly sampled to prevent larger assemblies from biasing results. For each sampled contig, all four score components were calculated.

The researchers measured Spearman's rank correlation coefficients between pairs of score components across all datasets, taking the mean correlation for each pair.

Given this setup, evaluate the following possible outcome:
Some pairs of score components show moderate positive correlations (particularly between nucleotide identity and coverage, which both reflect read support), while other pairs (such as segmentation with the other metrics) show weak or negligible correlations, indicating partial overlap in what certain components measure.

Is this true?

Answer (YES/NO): NO